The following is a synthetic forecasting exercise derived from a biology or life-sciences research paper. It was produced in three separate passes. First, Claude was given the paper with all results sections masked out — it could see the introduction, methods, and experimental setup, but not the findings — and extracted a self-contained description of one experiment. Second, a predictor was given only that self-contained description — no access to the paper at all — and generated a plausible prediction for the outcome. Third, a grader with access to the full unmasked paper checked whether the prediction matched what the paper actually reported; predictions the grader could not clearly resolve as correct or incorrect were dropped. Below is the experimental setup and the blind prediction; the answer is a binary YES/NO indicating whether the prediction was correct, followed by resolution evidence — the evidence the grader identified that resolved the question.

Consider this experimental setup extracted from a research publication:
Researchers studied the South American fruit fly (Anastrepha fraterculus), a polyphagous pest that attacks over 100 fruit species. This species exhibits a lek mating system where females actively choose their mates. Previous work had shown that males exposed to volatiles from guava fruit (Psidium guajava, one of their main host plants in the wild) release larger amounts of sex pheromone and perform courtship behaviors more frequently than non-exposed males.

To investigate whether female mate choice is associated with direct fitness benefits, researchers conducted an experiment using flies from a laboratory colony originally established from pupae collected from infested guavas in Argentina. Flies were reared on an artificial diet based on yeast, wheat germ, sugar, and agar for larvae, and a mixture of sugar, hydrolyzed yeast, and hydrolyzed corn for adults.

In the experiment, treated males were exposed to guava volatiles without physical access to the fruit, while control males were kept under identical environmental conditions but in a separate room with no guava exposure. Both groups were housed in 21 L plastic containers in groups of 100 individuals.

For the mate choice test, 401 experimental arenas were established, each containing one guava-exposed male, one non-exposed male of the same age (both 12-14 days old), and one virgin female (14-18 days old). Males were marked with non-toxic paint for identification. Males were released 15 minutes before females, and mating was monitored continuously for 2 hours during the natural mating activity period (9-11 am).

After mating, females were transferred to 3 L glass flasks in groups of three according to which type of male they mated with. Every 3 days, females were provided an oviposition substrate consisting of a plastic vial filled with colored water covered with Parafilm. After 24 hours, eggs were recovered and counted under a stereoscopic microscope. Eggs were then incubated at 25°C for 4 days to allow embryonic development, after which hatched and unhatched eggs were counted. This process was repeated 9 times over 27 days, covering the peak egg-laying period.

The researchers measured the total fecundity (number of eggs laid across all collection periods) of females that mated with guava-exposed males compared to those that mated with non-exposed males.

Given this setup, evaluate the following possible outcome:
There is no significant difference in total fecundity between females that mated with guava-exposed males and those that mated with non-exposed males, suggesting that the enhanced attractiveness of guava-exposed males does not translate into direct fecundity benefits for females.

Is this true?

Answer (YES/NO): NO